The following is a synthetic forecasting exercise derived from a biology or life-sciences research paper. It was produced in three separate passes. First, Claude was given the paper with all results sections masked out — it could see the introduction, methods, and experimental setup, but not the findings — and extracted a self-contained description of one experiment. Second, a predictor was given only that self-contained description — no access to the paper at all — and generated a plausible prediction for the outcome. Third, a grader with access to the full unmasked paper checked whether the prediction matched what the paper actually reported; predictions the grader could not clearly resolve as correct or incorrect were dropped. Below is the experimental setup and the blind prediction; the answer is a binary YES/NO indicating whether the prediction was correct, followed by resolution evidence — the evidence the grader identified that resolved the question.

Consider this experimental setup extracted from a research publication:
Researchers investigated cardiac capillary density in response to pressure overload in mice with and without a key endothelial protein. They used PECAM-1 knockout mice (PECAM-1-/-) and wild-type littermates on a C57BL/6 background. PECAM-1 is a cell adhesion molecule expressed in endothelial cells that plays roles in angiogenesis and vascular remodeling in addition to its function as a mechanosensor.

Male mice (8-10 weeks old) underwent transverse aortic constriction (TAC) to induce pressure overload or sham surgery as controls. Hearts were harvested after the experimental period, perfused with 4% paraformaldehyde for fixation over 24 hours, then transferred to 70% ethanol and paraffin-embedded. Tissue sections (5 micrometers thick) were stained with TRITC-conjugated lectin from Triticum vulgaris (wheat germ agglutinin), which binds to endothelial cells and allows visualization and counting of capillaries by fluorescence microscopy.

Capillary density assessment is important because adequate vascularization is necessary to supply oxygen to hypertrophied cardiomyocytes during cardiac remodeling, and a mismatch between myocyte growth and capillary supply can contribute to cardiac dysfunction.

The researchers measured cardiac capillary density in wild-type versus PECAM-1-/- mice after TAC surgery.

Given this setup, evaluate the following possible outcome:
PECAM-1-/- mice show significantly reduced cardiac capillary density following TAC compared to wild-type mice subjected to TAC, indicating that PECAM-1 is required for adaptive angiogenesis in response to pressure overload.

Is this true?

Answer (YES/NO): YES